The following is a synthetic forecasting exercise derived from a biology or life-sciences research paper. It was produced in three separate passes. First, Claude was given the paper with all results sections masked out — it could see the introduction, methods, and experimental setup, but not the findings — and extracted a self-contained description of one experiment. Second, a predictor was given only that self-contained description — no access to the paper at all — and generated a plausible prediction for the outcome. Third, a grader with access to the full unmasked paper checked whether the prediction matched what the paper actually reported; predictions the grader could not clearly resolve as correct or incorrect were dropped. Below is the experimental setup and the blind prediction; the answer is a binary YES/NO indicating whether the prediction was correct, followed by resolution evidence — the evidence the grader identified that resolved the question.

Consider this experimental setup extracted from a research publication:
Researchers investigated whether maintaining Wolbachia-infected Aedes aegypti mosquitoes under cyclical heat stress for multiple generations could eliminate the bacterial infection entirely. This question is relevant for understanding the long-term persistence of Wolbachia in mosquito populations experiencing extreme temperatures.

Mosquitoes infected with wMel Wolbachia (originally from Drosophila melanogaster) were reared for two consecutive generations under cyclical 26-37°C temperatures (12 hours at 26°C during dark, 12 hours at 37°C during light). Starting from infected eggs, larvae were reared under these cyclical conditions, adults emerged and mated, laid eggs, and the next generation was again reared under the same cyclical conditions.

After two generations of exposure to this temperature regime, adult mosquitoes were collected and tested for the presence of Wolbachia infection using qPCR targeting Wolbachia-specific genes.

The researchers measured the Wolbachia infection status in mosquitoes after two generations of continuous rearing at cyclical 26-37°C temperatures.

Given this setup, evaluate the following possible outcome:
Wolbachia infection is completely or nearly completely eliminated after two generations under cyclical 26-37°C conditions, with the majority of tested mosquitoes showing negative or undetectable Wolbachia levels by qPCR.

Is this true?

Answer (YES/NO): YES